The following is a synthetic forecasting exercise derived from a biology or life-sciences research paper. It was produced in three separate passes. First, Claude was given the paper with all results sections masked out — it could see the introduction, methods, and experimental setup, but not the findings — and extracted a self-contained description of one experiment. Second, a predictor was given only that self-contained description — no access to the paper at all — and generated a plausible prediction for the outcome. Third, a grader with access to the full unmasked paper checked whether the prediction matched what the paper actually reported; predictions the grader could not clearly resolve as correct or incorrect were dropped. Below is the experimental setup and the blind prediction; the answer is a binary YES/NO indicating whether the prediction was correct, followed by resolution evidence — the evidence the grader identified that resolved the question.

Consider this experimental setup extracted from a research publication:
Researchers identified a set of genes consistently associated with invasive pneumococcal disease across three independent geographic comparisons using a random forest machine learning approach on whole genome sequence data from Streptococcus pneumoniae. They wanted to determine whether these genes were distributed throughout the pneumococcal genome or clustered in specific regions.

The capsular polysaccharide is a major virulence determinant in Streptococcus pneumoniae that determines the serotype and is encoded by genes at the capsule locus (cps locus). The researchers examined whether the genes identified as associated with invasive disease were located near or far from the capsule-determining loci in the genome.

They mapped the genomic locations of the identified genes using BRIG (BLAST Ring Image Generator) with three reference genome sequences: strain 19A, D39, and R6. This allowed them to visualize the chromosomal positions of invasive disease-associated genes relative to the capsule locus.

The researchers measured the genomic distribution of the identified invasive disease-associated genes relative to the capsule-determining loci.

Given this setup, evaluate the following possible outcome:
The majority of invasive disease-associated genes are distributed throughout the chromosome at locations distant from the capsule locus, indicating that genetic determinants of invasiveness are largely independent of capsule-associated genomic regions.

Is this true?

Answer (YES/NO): YES